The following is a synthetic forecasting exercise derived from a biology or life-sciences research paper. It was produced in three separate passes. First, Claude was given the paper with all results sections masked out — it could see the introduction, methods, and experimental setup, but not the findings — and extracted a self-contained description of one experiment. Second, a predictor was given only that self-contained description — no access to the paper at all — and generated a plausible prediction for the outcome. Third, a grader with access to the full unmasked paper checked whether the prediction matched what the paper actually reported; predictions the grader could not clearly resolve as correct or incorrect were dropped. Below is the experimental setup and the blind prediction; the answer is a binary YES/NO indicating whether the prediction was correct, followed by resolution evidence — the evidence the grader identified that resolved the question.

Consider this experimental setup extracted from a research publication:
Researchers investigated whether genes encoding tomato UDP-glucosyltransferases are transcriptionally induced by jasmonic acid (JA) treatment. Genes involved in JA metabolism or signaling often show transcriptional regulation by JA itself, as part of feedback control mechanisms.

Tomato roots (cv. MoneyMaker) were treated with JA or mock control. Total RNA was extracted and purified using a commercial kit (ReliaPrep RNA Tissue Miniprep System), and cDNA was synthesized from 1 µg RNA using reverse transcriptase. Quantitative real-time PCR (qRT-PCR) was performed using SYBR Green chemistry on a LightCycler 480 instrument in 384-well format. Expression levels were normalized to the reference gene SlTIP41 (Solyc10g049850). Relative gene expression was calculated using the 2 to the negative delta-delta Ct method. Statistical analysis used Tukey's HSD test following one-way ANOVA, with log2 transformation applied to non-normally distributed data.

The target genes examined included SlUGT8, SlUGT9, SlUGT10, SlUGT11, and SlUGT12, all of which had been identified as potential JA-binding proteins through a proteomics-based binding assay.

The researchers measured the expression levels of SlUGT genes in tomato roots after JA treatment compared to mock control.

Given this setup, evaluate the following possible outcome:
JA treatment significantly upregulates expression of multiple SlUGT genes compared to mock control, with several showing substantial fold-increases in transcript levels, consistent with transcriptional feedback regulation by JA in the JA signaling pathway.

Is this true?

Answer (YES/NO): YES